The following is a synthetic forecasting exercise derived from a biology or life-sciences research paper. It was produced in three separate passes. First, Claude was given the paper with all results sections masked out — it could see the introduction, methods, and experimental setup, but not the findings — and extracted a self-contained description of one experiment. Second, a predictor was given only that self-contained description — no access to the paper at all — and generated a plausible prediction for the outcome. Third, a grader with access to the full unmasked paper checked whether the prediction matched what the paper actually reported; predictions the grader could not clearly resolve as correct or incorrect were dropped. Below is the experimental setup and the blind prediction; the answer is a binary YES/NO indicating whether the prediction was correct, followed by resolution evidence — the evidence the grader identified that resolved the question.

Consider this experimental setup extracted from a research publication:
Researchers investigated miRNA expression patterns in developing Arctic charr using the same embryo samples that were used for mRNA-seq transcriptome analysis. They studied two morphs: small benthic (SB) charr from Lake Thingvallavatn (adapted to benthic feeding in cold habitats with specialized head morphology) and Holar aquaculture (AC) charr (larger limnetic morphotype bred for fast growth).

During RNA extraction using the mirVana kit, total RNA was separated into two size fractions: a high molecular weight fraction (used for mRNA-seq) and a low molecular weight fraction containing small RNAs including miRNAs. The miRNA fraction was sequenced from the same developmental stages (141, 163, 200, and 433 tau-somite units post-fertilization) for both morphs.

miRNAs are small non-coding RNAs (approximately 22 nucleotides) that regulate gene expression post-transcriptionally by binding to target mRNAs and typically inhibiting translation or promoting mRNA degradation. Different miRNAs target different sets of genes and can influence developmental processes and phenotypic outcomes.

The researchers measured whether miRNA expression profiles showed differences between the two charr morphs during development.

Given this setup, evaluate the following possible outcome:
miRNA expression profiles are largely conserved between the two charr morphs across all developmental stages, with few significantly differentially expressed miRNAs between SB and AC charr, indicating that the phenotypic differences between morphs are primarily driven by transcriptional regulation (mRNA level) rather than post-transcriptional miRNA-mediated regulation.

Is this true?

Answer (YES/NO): NO